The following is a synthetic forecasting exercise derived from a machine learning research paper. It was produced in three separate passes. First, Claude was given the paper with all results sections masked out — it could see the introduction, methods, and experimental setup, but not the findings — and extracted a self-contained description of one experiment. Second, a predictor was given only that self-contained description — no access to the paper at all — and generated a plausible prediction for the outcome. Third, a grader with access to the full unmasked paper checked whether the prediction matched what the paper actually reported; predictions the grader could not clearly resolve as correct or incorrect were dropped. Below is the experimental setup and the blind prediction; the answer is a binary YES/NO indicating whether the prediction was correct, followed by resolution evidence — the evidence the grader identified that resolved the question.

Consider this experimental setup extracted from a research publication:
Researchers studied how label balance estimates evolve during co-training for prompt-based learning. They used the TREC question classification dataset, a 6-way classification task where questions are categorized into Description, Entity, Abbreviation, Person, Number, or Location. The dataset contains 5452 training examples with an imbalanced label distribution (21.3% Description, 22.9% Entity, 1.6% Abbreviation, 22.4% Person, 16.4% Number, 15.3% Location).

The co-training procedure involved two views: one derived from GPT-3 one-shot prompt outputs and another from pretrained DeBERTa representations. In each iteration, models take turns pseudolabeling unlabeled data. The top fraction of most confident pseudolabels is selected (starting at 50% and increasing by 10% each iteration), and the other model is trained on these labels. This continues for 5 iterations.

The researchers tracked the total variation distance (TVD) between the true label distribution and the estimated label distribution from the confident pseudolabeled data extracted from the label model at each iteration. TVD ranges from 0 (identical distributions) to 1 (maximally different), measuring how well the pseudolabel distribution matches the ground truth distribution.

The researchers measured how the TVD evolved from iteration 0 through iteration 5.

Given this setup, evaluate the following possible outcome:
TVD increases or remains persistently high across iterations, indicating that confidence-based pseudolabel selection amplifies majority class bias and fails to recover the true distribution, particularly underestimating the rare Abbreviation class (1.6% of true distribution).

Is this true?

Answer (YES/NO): NO